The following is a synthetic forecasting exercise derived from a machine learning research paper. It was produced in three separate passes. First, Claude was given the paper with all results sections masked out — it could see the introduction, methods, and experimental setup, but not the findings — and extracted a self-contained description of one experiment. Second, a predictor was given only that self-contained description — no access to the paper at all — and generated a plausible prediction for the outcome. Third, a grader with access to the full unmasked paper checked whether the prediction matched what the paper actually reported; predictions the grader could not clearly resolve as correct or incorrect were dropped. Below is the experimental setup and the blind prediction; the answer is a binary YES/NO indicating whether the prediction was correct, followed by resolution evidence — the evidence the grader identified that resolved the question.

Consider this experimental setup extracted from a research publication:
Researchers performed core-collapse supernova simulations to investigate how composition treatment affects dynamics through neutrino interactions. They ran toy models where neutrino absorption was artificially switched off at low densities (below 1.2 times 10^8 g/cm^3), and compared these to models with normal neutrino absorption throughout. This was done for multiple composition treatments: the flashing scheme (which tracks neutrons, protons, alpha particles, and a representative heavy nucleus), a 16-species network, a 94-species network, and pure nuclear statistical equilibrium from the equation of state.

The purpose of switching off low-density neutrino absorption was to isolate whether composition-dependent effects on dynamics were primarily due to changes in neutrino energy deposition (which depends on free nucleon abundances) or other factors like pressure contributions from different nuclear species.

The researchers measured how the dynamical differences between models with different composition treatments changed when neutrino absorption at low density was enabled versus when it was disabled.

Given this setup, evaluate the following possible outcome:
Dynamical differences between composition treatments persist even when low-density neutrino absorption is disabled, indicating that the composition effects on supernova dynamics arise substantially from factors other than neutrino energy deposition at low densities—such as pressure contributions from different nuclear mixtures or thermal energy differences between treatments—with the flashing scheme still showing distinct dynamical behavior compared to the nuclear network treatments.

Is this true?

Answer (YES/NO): NO